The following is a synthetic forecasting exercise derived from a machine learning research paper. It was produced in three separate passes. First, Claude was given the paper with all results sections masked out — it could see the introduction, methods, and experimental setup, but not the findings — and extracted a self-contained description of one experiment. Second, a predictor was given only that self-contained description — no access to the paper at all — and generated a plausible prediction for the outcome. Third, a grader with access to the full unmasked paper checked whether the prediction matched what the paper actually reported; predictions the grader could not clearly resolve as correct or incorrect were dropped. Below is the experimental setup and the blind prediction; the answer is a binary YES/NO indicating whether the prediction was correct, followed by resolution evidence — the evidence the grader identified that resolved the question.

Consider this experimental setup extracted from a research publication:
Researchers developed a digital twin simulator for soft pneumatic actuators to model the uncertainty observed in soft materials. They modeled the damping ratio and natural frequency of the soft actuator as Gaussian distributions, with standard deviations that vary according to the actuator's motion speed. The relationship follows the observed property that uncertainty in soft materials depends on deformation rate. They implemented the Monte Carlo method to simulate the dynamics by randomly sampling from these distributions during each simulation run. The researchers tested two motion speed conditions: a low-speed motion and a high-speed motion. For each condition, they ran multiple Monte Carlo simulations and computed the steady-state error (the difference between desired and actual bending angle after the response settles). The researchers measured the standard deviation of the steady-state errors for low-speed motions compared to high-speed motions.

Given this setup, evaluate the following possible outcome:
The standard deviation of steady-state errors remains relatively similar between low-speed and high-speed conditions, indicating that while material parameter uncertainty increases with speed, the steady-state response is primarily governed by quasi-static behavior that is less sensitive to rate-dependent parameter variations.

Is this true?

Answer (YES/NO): NO